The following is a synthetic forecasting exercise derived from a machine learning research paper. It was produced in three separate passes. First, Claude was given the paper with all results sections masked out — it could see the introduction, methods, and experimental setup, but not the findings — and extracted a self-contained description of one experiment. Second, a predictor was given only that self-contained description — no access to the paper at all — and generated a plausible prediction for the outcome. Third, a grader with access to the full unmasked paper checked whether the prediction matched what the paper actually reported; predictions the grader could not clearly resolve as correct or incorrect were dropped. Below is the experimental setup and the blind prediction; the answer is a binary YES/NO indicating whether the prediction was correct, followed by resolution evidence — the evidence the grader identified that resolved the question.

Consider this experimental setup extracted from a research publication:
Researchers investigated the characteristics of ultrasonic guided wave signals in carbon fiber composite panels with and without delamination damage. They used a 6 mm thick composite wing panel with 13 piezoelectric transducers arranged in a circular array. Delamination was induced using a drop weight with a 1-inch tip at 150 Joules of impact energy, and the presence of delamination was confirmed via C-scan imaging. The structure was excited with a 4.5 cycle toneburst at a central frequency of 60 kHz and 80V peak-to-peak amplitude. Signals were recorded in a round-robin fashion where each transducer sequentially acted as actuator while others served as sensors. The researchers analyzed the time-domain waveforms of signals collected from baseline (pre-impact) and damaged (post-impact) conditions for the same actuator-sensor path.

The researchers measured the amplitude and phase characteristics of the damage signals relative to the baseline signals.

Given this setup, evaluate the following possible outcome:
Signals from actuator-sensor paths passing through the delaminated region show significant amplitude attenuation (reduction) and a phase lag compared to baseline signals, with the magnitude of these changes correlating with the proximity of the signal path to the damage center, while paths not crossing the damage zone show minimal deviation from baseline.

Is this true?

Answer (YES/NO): NO